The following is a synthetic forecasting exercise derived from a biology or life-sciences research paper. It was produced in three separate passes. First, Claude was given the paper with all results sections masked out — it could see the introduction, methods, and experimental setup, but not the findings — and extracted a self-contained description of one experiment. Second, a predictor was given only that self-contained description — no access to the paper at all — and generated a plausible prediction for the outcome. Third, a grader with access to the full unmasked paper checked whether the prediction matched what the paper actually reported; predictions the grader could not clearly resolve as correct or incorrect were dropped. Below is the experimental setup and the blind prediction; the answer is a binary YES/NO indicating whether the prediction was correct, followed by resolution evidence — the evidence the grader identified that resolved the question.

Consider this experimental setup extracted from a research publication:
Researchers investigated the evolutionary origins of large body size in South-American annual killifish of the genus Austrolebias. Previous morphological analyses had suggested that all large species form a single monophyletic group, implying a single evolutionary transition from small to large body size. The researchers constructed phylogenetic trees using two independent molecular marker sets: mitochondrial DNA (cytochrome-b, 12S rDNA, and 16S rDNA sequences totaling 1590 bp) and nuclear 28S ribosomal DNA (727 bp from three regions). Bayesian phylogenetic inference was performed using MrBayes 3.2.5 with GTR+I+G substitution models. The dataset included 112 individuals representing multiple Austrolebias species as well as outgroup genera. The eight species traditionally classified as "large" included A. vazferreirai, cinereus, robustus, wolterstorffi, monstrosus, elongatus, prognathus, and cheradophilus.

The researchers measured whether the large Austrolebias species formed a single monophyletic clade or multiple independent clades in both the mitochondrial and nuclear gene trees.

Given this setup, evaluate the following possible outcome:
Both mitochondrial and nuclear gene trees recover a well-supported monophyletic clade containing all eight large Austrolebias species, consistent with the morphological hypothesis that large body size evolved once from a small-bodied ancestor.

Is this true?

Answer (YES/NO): NO